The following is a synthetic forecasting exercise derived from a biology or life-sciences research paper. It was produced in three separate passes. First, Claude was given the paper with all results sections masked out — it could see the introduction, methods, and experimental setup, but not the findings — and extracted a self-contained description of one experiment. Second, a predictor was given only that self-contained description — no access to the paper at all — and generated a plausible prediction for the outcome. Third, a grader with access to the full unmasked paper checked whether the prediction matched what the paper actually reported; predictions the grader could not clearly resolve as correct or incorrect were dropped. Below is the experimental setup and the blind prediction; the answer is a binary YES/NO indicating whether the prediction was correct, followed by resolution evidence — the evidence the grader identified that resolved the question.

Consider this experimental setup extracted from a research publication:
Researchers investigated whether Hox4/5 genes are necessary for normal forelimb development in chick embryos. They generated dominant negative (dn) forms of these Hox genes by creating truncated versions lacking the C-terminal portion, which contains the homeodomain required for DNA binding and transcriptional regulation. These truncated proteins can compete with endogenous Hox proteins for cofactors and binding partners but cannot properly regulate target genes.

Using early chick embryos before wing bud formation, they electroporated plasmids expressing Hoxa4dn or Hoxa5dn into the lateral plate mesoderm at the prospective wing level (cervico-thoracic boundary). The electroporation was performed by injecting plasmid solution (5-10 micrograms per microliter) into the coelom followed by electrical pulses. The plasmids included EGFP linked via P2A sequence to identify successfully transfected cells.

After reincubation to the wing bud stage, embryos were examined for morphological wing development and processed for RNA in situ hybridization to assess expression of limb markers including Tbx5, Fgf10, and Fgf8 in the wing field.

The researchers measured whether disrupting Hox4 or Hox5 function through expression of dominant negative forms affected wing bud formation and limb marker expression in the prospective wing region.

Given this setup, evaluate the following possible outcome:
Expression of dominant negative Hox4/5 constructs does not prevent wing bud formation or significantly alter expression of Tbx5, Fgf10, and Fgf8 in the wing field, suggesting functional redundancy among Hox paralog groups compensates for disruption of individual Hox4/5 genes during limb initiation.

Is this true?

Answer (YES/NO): NO